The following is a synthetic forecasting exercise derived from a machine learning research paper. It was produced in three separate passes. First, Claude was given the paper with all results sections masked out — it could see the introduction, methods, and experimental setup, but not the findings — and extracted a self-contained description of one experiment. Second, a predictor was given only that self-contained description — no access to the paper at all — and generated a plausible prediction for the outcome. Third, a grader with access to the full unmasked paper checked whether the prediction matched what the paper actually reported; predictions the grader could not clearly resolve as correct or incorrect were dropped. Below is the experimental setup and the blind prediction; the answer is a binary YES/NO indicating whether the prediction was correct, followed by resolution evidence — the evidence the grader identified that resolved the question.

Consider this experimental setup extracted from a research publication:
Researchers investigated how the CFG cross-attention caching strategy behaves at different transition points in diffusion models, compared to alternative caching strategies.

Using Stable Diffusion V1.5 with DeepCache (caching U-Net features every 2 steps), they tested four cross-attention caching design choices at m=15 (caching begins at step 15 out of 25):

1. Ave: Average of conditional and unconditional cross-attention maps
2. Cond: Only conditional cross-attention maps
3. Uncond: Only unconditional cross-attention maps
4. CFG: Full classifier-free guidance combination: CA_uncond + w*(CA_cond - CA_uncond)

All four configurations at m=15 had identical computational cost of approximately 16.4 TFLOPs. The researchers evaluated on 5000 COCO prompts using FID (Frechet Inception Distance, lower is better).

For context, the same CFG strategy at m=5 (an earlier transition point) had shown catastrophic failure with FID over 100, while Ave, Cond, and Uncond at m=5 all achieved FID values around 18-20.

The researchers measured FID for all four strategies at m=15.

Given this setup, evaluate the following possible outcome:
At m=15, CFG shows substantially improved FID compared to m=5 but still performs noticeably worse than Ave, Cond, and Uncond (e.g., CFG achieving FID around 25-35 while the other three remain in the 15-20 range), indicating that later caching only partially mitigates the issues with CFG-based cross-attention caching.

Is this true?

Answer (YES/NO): NO